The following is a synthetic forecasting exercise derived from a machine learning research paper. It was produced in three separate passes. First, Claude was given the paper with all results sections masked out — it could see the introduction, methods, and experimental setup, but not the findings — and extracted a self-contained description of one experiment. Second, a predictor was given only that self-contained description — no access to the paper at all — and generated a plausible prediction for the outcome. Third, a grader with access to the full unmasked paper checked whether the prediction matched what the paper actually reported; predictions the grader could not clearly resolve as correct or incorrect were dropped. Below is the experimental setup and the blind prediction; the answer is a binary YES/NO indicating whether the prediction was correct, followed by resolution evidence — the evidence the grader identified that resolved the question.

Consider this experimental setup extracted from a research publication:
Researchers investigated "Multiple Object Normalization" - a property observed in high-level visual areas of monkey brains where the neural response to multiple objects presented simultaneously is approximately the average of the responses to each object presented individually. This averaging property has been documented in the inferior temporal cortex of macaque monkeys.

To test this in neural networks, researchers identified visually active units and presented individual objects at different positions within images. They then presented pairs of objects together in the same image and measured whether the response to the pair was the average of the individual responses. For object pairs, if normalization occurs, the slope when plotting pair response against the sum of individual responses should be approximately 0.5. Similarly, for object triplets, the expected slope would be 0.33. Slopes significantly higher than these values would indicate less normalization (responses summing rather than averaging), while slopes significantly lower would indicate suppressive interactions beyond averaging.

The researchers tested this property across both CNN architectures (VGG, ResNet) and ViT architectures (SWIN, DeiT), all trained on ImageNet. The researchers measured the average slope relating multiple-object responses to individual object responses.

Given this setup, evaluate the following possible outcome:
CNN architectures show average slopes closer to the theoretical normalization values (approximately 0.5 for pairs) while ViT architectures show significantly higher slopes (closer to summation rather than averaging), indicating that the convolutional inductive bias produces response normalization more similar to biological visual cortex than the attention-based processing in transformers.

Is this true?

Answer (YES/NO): NO